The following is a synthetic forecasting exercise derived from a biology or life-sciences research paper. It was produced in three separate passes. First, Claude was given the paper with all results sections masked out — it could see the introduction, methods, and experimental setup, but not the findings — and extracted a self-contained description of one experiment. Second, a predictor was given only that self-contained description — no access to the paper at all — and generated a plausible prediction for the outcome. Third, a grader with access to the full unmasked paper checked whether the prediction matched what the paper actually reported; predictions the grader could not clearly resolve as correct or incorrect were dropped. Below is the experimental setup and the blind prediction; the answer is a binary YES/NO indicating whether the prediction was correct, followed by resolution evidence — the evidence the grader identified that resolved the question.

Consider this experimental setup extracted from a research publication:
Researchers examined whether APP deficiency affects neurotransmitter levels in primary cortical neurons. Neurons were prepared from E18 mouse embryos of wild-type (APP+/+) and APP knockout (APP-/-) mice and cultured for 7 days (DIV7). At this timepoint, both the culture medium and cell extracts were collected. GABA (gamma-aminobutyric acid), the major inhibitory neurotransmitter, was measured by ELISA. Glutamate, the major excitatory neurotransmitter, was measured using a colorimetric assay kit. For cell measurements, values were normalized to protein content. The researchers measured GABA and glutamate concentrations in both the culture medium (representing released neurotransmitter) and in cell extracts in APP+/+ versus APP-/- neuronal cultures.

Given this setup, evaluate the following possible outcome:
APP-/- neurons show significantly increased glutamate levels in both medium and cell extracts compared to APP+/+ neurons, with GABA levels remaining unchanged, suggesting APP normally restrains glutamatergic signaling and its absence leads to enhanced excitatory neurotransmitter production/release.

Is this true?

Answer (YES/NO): NO